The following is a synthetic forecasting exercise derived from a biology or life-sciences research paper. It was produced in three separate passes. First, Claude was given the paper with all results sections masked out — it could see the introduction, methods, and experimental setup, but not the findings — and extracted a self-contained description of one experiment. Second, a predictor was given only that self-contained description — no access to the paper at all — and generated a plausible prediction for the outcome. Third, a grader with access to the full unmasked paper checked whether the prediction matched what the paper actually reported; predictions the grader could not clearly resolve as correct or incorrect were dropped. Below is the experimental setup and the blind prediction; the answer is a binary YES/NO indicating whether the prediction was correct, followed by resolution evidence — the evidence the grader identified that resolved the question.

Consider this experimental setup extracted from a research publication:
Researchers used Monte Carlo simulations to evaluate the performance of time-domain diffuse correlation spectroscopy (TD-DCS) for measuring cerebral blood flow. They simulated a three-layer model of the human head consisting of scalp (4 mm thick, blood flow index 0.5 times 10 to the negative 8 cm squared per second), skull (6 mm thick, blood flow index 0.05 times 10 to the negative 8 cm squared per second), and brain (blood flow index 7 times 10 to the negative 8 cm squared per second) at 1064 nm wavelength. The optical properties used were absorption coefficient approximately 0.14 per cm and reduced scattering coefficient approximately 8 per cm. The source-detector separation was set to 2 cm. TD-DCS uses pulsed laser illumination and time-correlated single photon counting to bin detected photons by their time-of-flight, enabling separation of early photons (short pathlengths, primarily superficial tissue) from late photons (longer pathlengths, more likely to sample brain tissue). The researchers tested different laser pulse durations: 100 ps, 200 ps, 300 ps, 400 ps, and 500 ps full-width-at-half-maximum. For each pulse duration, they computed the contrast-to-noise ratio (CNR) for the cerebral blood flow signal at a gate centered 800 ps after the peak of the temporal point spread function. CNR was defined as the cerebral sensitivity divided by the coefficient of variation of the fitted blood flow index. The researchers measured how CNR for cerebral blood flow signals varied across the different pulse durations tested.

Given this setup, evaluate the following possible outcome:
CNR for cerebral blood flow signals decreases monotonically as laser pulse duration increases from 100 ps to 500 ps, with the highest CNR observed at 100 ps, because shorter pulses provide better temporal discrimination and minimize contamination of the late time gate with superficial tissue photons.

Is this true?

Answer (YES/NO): NO